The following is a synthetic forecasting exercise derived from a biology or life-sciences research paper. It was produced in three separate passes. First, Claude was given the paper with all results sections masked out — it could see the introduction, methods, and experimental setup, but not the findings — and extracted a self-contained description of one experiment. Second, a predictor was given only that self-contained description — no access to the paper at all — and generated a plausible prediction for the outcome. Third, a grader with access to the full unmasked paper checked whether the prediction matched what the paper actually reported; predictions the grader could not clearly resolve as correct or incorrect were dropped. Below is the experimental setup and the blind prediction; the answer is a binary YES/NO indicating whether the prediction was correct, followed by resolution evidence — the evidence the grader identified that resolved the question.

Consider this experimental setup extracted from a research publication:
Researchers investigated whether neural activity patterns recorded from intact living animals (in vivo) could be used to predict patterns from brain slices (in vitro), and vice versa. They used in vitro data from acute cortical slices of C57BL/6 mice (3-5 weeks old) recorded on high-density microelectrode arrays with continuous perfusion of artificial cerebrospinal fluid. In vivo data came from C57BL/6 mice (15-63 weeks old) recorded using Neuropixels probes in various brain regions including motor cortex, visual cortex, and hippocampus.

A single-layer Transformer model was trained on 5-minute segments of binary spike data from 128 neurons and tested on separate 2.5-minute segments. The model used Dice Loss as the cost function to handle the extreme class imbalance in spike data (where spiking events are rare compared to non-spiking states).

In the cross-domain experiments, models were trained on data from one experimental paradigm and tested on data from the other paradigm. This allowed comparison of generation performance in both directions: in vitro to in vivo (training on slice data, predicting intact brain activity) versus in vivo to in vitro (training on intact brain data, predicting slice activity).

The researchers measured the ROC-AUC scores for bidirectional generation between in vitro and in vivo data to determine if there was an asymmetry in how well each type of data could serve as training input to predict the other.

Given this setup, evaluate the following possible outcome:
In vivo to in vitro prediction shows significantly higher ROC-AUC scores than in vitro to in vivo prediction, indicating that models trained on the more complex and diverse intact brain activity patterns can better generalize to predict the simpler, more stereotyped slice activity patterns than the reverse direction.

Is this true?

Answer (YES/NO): YES